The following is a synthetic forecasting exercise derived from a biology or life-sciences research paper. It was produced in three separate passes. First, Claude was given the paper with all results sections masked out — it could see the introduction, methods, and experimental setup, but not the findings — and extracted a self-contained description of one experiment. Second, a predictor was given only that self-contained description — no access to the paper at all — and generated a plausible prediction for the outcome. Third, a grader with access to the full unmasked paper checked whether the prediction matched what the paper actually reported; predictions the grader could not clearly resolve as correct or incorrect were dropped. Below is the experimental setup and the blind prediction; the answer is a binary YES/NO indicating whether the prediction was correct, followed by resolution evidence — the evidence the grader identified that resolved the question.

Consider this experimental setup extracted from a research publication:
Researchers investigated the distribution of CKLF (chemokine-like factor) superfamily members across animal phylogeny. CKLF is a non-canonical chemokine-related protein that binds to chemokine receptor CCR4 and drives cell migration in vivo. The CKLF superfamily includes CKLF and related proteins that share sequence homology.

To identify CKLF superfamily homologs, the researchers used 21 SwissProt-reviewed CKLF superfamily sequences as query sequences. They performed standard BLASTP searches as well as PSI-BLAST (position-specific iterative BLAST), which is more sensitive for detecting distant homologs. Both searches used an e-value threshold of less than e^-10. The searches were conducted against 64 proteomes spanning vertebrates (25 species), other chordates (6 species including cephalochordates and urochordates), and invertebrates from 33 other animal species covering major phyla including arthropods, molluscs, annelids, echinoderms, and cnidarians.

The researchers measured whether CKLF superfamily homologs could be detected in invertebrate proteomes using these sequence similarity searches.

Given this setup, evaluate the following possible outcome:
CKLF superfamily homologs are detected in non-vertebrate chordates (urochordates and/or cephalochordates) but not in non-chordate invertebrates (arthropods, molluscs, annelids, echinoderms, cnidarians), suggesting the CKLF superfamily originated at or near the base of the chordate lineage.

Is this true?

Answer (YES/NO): NO